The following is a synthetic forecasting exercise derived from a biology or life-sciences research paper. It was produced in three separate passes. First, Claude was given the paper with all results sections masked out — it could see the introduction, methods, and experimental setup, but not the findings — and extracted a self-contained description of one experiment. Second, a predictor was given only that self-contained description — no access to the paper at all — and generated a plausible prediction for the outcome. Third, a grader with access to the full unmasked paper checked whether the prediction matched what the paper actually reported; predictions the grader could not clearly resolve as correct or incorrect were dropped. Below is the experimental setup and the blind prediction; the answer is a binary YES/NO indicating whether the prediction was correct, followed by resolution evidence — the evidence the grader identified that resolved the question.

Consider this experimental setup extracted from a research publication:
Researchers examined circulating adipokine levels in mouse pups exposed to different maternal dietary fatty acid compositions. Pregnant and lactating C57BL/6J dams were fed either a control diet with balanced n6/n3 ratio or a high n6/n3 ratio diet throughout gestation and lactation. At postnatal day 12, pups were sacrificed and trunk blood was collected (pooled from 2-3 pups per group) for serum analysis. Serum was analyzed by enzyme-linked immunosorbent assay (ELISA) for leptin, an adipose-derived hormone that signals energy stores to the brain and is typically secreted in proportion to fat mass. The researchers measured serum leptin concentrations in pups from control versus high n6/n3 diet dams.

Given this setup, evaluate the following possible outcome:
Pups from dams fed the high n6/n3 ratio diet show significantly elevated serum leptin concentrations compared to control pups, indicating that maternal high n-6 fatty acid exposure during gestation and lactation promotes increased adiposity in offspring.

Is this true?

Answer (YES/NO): NO